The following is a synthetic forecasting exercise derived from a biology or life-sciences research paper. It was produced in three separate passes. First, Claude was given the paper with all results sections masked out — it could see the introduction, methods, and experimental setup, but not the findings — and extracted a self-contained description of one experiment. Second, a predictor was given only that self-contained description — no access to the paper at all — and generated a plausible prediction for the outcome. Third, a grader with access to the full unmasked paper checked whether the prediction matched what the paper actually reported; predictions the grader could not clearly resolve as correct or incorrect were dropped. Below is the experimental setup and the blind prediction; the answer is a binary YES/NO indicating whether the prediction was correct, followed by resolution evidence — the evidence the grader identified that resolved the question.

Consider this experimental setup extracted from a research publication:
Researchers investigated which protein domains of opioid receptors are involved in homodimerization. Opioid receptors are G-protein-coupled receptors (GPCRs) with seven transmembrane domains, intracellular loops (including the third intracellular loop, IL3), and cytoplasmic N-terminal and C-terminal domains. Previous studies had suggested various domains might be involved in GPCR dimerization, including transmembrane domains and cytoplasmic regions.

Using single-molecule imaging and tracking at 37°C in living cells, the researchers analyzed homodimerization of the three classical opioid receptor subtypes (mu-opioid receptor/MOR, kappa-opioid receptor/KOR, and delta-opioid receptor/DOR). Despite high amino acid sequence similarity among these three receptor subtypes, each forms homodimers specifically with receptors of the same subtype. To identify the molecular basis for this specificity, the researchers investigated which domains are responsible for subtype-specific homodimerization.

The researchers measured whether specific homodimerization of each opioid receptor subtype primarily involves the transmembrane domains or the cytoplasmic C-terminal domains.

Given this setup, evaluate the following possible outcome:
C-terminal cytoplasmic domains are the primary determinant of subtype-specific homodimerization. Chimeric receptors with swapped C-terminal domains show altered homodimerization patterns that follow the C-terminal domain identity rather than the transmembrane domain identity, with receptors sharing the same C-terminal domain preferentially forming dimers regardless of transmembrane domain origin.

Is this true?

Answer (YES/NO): YES